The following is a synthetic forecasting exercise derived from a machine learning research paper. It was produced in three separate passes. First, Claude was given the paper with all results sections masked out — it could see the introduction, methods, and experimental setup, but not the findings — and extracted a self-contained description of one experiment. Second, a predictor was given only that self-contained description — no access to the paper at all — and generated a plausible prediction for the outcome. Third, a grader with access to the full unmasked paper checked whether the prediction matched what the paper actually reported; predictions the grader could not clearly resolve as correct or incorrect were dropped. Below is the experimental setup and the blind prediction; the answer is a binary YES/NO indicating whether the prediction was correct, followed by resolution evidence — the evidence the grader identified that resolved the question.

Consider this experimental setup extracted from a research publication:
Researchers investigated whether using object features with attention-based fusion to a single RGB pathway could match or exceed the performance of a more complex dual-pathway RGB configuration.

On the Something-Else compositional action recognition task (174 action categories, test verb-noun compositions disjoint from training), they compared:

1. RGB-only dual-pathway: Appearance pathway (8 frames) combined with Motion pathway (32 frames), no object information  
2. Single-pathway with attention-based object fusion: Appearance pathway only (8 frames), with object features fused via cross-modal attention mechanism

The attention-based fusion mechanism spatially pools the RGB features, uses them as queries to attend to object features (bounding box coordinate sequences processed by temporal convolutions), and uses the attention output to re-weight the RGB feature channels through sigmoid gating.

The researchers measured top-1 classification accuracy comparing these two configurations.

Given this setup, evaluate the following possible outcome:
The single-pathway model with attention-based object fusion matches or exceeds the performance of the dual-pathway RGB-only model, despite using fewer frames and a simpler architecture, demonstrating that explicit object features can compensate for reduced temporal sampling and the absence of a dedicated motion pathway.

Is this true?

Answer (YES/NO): YES